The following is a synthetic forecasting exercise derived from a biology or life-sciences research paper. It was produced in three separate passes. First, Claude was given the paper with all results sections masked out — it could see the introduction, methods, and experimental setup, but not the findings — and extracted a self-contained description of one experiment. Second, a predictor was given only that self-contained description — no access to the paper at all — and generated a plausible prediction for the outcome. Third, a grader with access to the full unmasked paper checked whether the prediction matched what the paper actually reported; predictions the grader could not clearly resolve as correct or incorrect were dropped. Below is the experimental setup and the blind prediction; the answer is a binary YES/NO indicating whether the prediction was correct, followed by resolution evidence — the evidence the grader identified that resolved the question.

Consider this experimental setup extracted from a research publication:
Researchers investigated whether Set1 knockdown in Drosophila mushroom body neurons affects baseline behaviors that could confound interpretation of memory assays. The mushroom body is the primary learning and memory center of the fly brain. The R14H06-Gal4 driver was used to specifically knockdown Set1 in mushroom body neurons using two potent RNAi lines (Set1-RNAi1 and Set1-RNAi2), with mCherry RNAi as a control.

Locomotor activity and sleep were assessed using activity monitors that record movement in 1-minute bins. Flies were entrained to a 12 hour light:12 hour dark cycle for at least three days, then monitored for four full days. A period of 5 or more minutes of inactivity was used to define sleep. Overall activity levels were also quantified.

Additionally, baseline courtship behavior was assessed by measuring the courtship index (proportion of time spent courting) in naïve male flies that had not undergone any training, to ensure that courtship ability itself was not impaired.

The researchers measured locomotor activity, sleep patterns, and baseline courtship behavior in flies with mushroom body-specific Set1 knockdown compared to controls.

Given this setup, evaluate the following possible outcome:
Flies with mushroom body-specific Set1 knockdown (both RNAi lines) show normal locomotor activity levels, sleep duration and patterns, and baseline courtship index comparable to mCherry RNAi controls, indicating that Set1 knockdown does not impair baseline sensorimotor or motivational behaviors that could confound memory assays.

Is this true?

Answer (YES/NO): NO